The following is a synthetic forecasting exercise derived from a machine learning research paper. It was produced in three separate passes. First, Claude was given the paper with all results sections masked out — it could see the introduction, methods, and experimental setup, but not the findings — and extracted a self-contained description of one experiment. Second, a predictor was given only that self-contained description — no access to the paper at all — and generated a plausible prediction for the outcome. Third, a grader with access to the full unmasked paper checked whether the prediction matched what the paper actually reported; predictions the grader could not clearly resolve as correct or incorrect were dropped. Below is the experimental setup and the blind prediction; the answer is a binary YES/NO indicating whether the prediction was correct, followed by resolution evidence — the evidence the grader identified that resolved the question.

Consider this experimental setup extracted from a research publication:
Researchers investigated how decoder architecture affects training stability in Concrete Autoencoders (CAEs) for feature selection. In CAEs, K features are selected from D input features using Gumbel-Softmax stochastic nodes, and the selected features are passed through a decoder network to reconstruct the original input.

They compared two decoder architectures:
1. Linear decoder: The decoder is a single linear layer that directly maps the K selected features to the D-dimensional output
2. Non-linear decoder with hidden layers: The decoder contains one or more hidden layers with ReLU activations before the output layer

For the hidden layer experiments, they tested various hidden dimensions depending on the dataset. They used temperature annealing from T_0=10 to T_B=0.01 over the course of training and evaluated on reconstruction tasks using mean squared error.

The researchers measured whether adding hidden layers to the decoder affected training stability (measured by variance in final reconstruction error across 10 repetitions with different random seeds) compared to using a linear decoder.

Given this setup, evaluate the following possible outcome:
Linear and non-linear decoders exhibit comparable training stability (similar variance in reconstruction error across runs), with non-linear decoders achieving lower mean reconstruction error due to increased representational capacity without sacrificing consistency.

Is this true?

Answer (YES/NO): NO